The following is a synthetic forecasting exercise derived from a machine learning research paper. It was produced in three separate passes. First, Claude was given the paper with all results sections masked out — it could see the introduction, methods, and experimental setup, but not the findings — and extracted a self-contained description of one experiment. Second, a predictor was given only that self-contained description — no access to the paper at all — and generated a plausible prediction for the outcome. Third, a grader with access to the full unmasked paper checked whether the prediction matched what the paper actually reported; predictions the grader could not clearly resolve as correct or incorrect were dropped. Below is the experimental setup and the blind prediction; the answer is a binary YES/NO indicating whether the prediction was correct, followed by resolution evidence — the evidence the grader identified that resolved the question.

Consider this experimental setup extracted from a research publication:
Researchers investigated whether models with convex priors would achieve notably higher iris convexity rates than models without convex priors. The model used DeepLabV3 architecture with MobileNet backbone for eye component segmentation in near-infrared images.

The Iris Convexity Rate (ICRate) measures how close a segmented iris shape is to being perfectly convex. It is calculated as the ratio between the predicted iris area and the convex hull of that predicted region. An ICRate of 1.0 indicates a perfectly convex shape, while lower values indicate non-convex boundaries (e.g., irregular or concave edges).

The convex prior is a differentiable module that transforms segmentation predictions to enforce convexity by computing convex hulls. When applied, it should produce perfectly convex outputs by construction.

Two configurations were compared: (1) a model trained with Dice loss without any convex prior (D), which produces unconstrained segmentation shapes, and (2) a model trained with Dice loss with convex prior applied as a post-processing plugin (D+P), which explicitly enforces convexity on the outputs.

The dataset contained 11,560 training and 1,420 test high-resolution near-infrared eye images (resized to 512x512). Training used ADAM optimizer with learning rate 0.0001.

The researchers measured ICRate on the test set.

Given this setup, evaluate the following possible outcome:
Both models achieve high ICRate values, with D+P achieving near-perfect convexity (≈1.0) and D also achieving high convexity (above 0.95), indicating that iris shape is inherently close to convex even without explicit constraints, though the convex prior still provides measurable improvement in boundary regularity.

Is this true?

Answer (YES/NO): YES